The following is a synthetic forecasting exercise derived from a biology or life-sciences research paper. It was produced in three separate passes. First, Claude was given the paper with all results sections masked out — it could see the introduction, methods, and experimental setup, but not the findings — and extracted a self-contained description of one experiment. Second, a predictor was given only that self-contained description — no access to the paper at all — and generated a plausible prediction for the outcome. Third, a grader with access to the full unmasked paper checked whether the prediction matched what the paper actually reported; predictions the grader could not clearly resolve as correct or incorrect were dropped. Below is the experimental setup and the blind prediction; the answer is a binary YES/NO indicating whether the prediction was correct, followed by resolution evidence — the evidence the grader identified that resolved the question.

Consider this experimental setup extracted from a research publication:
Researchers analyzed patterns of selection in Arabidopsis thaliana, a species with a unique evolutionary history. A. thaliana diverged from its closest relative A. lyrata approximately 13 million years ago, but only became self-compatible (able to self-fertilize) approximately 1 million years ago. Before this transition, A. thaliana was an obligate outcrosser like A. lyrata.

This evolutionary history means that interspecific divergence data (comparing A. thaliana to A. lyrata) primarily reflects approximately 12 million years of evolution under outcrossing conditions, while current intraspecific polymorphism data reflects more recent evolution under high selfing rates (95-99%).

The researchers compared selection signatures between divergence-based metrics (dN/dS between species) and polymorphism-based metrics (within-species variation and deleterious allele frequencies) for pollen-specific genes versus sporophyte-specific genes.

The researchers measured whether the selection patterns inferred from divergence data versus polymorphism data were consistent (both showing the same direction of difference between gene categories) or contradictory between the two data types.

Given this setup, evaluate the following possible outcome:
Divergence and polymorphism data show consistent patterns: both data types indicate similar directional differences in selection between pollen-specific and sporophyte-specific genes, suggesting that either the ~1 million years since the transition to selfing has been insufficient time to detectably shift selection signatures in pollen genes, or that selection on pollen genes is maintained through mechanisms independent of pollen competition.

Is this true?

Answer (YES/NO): NO